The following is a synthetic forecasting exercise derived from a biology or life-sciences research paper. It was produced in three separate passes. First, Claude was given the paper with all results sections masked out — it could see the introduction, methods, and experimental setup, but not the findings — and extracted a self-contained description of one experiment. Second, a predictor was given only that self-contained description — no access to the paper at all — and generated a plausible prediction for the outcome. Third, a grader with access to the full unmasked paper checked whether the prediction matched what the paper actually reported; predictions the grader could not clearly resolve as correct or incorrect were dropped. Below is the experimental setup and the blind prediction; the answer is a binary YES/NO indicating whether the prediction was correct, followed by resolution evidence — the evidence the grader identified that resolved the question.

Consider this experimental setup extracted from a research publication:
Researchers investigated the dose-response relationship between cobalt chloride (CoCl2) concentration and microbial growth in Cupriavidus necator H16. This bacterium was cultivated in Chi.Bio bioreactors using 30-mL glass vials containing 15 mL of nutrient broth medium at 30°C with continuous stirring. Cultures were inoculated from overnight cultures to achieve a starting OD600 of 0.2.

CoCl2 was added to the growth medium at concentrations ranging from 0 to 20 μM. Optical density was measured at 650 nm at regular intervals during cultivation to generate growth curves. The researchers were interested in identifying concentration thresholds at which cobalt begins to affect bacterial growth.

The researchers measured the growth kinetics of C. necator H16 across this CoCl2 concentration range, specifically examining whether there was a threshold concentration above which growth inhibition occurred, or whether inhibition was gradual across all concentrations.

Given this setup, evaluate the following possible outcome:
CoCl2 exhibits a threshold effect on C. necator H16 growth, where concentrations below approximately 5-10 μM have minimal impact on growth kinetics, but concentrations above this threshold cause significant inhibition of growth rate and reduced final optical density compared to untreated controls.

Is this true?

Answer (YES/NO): YES